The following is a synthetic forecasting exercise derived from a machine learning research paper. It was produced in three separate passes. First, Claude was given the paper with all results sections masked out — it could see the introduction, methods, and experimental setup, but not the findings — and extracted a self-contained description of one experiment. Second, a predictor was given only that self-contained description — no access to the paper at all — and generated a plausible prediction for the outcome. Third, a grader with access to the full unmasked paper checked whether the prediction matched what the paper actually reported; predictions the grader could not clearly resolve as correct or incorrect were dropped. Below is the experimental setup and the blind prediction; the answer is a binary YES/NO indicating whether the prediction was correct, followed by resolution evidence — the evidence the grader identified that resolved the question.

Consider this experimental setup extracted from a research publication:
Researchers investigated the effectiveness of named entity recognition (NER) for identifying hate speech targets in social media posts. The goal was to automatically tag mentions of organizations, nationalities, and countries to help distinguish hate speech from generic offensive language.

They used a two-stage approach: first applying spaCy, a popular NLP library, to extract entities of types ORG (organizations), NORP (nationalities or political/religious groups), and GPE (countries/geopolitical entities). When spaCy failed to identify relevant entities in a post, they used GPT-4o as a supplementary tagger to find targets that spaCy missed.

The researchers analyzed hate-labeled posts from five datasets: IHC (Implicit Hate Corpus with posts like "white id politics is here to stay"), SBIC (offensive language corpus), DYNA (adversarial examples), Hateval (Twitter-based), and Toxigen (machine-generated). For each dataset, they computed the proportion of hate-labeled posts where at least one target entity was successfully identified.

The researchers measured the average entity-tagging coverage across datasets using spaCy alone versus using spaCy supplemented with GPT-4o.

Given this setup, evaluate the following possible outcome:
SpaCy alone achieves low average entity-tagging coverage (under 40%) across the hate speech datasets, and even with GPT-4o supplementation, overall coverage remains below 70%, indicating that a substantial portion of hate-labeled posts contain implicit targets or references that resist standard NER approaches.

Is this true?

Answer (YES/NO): YES